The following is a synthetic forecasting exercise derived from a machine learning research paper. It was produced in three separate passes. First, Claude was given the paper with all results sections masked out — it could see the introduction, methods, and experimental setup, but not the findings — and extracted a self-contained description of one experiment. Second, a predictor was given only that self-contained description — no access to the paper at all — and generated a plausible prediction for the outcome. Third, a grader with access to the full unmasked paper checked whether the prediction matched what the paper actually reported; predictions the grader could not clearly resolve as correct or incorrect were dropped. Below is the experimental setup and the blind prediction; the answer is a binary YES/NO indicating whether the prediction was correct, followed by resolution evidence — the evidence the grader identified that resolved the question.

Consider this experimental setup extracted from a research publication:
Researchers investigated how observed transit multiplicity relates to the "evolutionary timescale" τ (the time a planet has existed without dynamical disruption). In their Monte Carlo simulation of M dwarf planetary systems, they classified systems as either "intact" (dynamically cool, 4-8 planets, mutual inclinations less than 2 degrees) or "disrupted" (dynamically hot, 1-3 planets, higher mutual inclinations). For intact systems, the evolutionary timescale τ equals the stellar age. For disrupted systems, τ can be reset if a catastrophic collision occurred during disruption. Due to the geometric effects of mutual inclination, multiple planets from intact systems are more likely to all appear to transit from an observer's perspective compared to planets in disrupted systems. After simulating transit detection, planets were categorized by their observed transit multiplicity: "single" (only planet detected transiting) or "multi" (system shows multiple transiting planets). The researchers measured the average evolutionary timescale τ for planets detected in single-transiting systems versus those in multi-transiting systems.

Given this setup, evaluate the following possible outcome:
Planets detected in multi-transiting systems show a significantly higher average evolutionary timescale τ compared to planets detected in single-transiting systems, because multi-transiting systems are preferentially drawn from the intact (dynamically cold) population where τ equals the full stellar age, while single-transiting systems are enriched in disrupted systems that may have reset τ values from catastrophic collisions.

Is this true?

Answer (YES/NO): NO